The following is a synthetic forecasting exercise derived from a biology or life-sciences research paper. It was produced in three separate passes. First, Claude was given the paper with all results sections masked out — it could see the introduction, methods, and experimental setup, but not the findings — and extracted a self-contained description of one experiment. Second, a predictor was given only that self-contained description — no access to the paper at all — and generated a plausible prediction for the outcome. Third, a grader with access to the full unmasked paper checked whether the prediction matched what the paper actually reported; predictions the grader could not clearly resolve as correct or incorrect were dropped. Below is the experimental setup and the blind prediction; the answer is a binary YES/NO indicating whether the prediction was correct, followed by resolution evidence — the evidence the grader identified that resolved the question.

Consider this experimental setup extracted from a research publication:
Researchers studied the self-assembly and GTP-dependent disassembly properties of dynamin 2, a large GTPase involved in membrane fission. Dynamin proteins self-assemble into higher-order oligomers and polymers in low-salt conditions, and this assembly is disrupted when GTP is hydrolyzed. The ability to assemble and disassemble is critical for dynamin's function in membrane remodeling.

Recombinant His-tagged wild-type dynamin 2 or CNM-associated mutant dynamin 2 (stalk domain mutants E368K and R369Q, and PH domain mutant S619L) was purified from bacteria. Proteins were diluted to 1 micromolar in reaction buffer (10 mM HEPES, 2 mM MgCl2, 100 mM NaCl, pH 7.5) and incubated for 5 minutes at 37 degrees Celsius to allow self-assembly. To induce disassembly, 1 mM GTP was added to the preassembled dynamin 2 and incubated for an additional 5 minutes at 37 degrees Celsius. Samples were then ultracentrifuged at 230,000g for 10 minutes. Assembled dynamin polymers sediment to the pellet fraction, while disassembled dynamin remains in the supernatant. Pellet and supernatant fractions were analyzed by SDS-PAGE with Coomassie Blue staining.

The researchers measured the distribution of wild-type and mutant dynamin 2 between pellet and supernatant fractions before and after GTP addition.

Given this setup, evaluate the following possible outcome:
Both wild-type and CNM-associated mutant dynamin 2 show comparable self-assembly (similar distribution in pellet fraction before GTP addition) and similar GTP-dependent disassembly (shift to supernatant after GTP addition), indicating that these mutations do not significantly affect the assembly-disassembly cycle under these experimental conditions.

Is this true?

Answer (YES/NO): NO